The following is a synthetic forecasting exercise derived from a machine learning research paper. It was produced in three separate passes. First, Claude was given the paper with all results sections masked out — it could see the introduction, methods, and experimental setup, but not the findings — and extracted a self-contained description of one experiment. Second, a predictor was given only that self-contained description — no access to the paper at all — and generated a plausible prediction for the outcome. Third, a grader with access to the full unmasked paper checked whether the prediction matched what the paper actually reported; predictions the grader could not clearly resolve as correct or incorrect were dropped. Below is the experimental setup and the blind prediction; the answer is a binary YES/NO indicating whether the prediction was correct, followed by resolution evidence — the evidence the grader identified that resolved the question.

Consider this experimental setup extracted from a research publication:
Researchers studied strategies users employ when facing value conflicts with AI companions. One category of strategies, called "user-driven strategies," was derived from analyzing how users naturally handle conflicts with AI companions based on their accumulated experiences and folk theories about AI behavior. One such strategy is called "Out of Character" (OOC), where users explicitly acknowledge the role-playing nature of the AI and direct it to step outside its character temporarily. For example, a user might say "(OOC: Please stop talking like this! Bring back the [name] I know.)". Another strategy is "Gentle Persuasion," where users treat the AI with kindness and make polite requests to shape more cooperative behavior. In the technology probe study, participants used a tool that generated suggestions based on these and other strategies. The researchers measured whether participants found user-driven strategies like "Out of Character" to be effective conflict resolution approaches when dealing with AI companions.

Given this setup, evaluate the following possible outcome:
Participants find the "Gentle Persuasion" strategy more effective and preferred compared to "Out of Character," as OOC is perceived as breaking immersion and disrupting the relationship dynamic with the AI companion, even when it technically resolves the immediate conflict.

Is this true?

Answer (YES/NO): NO